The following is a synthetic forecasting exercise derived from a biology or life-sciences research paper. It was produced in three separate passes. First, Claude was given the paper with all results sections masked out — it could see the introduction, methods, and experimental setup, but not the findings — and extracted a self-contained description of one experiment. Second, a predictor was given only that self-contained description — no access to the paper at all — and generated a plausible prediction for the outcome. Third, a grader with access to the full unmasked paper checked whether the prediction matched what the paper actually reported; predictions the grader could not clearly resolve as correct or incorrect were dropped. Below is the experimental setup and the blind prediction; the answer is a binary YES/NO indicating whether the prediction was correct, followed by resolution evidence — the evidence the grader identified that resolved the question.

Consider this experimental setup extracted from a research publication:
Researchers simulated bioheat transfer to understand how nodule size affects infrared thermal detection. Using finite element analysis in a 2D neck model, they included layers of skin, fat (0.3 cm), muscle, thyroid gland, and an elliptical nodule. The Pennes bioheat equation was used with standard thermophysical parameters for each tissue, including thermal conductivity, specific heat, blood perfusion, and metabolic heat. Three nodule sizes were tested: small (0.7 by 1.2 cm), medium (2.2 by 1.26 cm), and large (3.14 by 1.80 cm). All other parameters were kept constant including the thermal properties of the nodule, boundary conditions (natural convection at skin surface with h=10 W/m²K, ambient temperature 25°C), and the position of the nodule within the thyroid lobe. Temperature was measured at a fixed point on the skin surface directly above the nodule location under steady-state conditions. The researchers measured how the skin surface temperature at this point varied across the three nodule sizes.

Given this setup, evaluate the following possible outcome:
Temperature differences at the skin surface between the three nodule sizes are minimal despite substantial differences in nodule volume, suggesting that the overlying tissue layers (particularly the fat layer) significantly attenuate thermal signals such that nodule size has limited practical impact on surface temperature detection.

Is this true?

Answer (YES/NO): NO